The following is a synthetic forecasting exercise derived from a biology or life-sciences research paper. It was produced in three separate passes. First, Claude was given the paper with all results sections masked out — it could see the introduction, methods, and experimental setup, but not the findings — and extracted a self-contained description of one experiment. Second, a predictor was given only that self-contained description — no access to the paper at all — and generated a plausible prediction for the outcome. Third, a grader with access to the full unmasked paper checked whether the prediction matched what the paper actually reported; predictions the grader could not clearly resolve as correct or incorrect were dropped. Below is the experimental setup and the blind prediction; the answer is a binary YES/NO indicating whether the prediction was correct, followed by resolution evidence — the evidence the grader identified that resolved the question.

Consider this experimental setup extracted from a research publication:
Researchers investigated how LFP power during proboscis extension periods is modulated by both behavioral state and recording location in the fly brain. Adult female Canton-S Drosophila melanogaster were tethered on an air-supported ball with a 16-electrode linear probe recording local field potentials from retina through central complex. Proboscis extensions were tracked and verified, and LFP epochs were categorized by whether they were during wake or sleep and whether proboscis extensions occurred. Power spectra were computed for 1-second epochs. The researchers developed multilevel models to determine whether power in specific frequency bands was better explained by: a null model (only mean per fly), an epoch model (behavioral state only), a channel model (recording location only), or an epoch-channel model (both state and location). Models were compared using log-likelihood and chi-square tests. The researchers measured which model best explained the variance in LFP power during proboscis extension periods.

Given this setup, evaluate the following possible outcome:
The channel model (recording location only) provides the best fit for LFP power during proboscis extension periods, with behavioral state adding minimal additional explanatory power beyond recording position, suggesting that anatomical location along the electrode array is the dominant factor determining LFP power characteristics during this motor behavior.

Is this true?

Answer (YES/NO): NO